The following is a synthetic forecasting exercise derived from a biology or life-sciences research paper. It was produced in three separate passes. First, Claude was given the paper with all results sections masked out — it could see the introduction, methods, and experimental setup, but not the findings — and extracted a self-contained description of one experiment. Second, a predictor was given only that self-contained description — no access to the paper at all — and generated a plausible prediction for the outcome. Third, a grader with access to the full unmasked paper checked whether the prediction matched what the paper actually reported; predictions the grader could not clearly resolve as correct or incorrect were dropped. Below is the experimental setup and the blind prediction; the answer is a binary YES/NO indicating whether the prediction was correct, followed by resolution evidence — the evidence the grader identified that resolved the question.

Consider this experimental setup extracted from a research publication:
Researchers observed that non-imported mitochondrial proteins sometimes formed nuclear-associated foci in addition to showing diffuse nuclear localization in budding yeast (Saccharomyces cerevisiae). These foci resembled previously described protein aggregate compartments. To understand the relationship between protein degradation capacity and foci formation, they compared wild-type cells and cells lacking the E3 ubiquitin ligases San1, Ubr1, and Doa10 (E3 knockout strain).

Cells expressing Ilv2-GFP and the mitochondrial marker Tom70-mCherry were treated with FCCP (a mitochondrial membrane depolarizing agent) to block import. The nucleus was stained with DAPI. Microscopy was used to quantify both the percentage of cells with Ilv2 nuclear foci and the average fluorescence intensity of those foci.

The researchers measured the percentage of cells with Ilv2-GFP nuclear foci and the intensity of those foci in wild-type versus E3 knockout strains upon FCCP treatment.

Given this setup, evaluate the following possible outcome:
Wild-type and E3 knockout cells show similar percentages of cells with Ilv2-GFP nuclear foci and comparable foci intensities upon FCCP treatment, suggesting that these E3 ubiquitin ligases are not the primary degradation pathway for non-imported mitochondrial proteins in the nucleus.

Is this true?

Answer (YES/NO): NO